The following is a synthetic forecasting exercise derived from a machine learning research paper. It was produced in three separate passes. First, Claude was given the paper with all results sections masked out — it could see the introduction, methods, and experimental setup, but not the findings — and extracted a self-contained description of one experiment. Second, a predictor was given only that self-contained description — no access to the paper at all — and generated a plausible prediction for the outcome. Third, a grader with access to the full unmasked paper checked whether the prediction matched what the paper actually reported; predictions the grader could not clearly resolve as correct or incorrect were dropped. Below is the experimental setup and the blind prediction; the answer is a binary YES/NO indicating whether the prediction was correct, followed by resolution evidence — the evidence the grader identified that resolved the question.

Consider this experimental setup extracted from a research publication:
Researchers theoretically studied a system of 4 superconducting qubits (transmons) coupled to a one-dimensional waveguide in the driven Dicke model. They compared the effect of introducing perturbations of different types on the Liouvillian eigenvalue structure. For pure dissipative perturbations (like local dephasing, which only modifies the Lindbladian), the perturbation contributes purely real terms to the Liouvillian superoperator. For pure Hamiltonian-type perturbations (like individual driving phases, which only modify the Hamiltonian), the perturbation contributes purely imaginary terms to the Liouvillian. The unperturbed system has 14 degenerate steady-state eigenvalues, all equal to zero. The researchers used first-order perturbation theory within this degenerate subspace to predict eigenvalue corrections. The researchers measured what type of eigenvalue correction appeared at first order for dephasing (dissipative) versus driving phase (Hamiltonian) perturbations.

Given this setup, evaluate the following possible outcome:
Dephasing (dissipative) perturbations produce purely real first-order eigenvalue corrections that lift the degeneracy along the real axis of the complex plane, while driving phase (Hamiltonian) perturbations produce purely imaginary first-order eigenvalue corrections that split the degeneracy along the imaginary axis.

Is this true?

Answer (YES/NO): YES